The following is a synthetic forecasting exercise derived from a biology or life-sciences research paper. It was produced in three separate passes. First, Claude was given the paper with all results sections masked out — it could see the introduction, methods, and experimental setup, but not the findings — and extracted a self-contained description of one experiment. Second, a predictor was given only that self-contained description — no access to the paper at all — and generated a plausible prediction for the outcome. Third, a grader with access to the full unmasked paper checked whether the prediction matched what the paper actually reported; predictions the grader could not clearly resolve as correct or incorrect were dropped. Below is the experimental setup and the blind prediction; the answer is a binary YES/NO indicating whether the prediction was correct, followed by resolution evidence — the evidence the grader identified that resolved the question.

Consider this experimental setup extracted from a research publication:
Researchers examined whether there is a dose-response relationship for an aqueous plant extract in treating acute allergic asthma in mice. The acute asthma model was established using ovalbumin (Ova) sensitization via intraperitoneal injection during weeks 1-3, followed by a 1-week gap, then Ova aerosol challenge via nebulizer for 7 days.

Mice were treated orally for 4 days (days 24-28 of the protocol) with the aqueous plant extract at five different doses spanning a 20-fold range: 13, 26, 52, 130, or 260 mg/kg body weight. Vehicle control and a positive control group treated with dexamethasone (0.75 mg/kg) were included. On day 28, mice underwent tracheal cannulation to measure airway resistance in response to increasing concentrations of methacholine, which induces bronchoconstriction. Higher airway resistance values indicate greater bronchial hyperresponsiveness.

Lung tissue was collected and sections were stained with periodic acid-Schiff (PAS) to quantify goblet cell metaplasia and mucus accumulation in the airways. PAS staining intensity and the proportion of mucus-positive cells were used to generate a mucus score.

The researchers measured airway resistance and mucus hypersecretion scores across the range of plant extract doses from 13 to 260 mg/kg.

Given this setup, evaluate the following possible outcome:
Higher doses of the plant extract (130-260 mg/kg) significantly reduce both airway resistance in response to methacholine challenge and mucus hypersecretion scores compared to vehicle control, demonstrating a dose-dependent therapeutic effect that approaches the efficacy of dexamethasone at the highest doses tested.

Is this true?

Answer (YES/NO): NO